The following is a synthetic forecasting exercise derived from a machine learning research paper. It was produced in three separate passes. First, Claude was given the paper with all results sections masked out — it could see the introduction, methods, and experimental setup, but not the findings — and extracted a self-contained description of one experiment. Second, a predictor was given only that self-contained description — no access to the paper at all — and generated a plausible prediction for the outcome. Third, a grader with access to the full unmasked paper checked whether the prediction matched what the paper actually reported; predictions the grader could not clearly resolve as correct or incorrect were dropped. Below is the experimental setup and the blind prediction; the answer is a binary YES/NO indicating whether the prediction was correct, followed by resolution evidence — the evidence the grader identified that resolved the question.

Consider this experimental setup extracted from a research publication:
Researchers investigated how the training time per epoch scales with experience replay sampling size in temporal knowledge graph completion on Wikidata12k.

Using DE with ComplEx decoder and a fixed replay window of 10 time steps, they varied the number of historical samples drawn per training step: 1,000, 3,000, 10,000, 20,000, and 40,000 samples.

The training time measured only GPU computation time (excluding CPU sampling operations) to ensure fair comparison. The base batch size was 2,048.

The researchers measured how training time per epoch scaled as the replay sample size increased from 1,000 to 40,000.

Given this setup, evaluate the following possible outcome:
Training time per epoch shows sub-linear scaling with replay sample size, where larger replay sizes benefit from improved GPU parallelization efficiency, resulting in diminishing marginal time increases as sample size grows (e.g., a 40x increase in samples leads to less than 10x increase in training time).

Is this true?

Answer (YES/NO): YES